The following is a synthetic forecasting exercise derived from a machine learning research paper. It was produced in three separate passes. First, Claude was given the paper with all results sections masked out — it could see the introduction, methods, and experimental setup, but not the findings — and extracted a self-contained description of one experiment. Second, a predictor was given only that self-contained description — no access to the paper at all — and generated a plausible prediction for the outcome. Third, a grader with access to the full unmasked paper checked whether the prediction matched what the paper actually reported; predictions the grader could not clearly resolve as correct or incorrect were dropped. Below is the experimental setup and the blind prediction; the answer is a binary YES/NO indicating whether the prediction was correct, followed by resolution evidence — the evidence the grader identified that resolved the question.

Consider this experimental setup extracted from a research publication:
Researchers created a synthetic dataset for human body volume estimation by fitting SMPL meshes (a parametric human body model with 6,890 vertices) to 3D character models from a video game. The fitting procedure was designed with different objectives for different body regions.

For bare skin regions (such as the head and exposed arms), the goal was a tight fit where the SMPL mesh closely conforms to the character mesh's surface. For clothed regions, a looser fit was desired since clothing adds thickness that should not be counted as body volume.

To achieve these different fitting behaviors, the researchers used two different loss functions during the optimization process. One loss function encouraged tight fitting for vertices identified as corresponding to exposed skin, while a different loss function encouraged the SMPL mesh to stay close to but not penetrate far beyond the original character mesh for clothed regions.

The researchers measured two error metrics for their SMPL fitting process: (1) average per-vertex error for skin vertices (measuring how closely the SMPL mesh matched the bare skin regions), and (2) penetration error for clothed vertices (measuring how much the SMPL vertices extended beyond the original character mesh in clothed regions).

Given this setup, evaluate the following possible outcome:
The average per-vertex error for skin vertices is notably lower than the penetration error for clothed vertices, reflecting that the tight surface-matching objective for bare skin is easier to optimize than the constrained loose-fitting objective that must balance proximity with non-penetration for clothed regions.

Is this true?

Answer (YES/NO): NO